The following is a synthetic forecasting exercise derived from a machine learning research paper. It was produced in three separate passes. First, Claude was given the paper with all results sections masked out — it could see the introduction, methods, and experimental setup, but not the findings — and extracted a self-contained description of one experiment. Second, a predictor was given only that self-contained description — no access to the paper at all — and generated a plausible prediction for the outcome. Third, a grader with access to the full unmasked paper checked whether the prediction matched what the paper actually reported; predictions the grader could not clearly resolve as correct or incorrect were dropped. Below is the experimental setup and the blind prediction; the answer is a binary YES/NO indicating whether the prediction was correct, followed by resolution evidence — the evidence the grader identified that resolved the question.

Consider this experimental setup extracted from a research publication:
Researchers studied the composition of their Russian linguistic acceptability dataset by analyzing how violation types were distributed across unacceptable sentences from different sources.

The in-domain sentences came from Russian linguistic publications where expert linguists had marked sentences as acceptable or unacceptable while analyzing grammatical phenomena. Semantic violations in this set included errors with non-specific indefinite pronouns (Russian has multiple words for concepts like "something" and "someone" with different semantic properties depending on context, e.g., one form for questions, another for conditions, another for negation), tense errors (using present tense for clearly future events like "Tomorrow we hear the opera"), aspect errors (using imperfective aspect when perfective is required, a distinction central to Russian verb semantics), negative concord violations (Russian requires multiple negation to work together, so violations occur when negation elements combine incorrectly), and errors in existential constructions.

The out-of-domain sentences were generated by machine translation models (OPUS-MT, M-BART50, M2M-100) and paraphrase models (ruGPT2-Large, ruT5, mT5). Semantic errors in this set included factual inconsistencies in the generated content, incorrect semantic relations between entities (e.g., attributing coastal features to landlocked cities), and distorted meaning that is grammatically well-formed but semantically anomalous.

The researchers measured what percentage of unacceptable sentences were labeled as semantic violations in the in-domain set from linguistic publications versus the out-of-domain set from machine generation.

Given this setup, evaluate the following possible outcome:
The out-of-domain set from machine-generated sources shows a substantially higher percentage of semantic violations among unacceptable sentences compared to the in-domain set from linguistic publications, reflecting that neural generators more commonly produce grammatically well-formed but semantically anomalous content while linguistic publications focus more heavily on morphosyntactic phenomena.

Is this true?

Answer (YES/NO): NO